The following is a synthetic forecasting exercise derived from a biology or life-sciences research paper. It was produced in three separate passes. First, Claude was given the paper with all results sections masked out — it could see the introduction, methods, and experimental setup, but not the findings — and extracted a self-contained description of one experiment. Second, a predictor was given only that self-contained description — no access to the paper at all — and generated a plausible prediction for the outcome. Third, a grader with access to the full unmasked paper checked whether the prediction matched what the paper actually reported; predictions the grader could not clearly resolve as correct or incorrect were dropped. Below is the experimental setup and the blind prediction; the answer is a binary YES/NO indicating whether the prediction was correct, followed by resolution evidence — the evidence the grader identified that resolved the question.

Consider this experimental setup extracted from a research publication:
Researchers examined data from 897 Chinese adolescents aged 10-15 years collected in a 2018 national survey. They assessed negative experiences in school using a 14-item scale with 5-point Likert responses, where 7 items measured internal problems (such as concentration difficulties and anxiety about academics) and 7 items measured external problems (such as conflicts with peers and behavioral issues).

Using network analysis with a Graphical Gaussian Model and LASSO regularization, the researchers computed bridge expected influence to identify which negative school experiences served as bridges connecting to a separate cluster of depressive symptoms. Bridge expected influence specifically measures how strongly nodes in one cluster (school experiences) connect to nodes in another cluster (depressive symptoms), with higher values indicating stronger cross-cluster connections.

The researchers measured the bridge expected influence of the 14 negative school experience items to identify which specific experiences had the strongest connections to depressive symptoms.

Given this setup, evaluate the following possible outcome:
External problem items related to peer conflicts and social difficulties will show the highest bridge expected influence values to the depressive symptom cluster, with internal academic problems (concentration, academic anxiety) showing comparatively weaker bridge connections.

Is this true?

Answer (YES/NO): NO